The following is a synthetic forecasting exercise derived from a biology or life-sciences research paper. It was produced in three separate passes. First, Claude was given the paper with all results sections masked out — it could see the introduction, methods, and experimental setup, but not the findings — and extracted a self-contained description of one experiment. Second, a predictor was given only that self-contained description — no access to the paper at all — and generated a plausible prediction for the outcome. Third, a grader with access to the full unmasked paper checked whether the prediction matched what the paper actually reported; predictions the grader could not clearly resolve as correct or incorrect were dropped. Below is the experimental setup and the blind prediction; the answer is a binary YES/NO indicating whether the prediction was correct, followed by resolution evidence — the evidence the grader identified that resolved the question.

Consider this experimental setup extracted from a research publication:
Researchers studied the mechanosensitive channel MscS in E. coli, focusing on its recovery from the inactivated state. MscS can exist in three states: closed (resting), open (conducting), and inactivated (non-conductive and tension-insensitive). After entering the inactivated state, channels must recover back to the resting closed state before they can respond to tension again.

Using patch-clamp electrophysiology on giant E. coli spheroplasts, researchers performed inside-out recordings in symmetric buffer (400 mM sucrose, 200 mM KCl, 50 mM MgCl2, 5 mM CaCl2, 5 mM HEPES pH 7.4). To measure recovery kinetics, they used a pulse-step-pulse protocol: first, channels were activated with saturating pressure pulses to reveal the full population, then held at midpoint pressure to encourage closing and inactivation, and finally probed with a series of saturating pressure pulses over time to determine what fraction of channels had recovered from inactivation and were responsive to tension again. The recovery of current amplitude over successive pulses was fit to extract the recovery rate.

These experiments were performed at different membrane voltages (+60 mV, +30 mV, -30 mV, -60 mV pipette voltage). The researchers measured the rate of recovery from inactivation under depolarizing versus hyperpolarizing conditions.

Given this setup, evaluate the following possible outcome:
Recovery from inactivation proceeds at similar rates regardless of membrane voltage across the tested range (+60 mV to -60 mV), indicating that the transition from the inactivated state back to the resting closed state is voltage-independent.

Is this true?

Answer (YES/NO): NO